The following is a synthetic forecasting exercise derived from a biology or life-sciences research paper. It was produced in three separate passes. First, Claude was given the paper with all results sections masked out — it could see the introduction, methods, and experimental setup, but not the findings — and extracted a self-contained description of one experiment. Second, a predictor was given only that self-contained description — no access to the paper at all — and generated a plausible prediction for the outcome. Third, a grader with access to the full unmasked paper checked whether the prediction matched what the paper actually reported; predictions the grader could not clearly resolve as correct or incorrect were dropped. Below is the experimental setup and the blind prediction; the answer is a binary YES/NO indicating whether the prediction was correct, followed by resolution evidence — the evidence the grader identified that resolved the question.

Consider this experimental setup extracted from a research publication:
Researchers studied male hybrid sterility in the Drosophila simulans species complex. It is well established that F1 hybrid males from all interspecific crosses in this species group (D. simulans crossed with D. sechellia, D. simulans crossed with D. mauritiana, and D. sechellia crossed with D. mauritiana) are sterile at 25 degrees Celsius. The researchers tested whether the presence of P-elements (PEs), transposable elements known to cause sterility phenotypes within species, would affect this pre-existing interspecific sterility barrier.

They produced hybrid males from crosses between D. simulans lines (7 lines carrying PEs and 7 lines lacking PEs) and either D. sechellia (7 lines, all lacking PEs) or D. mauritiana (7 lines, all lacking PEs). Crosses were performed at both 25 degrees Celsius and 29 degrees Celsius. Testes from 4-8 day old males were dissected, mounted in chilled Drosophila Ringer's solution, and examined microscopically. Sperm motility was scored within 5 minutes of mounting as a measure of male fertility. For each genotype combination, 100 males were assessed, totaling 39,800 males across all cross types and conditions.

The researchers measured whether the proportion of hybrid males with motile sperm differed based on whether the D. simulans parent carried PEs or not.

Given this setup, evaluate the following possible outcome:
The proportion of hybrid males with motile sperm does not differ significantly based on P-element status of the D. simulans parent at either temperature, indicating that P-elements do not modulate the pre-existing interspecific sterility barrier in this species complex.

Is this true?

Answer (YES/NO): YES